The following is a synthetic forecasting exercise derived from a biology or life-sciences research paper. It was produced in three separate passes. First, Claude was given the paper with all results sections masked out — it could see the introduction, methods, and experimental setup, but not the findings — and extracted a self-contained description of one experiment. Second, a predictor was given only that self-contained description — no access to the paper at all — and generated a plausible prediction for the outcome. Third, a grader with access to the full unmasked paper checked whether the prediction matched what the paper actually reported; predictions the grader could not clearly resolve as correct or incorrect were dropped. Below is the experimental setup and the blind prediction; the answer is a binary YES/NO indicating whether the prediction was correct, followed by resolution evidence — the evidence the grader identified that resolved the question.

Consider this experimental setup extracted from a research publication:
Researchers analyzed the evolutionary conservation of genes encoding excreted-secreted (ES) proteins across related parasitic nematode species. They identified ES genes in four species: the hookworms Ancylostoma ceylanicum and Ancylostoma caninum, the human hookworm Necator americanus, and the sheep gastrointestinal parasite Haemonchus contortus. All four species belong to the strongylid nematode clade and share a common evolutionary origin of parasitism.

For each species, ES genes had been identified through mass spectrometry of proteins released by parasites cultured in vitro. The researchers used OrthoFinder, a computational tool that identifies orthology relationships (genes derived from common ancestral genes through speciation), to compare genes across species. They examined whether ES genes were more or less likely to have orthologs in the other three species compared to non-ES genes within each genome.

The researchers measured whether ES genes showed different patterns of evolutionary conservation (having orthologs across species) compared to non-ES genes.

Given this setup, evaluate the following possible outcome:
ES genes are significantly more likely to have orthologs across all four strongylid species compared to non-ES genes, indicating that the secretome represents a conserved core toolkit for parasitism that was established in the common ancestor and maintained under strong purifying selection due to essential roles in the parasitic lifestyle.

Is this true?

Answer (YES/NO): YES